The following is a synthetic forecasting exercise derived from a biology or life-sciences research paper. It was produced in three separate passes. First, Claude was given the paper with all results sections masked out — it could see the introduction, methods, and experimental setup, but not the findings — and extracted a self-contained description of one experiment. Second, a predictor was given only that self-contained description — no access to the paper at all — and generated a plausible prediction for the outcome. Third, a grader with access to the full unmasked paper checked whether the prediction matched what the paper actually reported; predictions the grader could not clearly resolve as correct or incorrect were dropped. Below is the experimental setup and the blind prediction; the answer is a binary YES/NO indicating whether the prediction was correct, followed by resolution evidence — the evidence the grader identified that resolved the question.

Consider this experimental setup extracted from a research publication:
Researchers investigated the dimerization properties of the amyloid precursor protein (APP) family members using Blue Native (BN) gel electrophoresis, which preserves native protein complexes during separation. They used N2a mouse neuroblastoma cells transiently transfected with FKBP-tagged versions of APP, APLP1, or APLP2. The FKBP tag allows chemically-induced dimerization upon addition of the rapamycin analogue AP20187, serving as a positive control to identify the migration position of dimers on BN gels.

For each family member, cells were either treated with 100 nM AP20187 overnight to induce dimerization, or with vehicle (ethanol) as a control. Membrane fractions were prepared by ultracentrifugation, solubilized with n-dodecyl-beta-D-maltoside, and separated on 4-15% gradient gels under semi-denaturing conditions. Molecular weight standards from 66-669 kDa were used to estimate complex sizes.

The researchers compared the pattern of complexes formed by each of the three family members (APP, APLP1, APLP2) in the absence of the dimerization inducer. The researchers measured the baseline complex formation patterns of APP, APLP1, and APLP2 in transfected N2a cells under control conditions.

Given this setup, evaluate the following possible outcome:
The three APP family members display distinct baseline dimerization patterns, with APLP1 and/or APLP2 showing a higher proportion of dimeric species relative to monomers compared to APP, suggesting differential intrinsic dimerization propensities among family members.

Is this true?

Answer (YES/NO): NO